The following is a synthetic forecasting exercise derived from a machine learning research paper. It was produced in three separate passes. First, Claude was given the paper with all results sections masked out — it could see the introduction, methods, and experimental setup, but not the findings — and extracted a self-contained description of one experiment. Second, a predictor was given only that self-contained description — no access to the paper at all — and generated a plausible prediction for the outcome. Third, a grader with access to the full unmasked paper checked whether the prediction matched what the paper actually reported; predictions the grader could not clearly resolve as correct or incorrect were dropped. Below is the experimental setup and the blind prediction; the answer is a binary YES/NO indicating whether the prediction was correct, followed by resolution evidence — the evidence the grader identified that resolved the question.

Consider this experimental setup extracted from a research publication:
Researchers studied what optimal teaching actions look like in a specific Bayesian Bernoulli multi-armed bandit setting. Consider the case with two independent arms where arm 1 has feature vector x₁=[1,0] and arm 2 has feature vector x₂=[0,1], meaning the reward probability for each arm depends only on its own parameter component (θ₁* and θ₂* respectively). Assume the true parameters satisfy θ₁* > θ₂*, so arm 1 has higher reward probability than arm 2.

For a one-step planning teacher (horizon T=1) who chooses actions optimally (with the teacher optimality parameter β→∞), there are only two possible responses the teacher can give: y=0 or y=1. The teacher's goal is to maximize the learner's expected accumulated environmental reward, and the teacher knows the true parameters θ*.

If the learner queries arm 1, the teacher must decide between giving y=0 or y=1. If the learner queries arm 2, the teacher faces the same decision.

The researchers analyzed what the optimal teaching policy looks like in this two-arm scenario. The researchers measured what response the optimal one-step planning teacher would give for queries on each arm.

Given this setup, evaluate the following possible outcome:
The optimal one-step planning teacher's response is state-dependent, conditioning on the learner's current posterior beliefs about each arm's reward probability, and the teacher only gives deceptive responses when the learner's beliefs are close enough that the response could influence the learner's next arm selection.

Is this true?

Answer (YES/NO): NO